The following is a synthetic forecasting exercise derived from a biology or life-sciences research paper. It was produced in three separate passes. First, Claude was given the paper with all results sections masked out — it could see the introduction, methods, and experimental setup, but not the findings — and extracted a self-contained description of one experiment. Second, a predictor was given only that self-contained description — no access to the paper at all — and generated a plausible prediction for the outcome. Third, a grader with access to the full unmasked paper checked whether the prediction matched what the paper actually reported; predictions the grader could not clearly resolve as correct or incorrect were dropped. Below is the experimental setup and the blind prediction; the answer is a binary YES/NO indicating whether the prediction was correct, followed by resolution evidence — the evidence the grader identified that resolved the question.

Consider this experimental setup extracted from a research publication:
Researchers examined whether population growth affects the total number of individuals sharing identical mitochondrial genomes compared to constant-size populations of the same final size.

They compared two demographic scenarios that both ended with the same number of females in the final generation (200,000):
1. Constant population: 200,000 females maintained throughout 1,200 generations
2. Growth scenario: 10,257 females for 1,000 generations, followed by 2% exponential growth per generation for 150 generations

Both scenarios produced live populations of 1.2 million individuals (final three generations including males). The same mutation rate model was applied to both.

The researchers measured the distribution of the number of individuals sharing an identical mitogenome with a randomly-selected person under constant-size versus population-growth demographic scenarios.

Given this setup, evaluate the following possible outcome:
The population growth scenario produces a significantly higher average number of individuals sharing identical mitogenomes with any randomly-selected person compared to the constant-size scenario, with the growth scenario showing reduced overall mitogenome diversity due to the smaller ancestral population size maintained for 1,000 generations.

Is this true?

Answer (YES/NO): YES